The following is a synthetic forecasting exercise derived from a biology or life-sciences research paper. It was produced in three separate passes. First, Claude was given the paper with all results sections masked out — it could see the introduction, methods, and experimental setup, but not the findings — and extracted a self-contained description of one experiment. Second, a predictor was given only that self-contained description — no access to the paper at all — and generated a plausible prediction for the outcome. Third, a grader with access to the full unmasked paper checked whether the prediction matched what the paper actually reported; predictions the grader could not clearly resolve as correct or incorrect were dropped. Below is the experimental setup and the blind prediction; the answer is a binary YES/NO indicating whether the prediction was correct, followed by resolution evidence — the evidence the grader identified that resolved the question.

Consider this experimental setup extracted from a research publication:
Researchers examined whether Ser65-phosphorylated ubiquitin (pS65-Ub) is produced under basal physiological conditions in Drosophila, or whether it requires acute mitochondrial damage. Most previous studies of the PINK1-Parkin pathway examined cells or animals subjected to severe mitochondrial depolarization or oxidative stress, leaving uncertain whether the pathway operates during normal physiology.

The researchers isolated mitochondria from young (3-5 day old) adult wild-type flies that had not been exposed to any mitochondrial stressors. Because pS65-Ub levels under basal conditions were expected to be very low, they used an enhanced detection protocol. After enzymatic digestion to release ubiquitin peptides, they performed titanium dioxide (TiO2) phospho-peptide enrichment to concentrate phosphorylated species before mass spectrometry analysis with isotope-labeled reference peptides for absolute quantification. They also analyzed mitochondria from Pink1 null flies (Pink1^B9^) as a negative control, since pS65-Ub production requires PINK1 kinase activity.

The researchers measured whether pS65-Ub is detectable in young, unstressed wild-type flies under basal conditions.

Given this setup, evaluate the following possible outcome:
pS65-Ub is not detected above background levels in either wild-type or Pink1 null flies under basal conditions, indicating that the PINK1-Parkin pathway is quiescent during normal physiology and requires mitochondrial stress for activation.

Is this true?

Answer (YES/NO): NO